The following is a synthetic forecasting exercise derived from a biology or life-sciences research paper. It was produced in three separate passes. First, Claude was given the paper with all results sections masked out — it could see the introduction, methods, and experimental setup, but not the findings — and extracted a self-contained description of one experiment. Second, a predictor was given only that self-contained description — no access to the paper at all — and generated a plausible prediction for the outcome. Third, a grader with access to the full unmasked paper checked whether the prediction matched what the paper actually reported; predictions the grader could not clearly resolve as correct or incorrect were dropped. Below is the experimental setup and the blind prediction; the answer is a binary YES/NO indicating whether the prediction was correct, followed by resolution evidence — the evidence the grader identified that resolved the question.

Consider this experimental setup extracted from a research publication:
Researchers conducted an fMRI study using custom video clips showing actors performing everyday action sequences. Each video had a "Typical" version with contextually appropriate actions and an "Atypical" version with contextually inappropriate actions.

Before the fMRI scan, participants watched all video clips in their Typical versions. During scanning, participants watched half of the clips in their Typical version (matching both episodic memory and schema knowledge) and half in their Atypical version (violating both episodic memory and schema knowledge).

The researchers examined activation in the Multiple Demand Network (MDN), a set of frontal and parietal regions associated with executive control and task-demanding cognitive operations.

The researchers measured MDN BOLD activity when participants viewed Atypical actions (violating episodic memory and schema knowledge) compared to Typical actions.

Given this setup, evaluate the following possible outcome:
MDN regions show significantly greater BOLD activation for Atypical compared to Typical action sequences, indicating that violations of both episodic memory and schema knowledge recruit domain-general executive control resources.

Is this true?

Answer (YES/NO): YES